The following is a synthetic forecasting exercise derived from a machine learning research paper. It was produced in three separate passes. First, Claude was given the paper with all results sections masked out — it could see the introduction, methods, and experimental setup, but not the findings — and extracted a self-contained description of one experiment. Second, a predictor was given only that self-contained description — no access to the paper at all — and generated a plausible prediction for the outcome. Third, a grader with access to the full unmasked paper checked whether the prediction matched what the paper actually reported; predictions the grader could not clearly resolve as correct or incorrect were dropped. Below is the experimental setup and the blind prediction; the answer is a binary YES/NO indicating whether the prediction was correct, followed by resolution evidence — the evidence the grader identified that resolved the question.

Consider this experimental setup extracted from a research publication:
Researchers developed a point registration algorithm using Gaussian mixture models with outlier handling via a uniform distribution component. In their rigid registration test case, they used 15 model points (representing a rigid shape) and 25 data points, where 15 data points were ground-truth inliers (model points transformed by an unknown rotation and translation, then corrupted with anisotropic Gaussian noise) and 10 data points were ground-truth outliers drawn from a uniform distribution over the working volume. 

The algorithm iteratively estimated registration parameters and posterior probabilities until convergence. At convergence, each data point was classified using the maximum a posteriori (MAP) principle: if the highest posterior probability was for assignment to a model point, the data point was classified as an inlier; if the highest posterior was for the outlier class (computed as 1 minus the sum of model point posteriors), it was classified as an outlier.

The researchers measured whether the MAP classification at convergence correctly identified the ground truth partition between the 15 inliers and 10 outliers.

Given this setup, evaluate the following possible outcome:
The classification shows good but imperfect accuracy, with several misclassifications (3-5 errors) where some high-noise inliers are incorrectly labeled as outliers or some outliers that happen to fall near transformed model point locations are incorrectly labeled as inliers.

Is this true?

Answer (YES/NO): NO